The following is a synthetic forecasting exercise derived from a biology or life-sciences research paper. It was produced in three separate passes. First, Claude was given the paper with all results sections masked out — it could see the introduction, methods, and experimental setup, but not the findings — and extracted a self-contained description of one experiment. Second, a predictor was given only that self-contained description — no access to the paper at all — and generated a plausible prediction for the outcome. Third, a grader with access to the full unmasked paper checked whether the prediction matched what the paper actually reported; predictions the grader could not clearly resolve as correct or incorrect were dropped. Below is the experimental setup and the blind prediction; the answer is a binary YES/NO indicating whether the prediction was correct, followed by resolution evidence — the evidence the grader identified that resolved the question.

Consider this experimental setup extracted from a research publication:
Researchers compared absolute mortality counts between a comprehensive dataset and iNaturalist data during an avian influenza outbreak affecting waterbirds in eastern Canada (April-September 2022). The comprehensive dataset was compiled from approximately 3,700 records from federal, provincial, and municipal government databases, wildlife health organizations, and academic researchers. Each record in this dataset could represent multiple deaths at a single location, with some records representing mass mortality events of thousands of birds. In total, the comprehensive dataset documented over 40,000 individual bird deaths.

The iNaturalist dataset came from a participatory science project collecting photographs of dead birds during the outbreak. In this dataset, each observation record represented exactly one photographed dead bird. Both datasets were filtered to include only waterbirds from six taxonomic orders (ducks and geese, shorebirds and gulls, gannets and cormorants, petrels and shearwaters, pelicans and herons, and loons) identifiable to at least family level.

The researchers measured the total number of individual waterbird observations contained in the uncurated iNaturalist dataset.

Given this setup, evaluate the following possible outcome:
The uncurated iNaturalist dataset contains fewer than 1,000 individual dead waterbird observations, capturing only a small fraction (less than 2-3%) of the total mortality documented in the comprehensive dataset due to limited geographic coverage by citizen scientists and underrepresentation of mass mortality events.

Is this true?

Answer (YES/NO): YES